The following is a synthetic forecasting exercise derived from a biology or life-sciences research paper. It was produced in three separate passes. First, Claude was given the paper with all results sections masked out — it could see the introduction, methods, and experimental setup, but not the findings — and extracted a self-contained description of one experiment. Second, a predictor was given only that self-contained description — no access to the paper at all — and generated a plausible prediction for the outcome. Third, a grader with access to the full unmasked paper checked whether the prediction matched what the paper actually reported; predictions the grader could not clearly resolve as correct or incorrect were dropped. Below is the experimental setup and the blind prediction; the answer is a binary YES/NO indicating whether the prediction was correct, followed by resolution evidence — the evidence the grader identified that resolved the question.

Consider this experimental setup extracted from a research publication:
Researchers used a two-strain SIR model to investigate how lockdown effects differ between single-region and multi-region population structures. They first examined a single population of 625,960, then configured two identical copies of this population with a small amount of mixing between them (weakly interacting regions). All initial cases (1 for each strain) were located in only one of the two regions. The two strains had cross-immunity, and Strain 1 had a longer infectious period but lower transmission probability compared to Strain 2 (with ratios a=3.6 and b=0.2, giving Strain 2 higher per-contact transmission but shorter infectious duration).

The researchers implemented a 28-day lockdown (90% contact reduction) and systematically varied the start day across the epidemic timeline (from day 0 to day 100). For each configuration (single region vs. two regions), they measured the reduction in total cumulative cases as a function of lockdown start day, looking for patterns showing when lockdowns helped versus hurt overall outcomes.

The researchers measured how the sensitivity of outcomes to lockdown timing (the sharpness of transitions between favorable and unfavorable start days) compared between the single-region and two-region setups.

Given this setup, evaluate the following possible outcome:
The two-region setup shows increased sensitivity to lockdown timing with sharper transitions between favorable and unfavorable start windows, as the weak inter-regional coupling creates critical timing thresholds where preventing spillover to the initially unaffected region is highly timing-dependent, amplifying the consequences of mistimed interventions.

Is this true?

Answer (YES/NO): YES